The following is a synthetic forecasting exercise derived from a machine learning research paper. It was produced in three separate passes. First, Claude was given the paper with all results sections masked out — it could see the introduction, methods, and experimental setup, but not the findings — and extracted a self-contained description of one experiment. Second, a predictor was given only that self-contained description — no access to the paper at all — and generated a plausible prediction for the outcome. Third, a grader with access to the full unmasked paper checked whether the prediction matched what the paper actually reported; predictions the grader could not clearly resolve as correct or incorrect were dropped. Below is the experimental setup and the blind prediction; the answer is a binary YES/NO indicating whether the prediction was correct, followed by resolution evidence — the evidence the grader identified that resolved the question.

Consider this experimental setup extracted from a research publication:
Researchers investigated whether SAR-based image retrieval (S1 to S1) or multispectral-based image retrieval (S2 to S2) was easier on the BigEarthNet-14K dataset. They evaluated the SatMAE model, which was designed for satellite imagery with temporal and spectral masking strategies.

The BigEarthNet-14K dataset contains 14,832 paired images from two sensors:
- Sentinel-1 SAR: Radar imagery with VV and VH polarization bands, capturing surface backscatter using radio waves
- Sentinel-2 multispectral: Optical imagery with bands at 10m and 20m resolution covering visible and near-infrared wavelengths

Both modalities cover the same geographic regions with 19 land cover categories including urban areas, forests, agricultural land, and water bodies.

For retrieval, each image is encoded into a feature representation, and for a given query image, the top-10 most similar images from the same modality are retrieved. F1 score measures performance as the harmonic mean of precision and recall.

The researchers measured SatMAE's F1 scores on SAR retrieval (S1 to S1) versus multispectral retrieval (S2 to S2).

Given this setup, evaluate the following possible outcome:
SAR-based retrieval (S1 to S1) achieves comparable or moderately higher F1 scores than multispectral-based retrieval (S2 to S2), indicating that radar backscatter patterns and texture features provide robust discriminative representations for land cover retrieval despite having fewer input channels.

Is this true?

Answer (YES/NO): NO